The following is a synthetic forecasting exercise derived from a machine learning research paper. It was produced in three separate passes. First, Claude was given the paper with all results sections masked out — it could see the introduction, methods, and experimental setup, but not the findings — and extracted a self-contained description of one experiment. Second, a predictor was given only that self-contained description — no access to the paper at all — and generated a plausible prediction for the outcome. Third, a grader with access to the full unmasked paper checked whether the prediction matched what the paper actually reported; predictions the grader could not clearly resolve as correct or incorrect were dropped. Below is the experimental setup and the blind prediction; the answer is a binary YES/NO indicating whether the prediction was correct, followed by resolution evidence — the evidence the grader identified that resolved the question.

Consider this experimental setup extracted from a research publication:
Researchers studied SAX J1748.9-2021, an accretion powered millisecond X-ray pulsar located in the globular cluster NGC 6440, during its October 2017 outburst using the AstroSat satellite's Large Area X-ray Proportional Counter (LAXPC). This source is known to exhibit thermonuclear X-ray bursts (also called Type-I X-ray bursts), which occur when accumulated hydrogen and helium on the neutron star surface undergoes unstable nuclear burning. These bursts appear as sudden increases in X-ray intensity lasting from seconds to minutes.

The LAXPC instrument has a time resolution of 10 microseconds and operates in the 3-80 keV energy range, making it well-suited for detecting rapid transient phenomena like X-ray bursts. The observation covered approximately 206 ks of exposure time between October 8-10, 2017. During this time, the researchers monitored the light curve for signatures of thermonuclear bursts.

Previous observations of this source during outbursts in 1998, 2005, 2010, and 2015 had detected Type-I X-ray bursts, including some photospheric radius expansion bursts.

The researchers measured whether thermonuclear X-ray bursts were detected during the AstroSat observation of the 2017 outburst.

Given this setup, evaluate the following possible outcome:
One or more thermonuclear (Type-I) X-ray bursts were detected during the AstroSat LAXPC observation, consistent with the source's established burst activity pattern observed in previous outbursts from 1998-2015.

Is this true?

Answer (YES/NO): YES